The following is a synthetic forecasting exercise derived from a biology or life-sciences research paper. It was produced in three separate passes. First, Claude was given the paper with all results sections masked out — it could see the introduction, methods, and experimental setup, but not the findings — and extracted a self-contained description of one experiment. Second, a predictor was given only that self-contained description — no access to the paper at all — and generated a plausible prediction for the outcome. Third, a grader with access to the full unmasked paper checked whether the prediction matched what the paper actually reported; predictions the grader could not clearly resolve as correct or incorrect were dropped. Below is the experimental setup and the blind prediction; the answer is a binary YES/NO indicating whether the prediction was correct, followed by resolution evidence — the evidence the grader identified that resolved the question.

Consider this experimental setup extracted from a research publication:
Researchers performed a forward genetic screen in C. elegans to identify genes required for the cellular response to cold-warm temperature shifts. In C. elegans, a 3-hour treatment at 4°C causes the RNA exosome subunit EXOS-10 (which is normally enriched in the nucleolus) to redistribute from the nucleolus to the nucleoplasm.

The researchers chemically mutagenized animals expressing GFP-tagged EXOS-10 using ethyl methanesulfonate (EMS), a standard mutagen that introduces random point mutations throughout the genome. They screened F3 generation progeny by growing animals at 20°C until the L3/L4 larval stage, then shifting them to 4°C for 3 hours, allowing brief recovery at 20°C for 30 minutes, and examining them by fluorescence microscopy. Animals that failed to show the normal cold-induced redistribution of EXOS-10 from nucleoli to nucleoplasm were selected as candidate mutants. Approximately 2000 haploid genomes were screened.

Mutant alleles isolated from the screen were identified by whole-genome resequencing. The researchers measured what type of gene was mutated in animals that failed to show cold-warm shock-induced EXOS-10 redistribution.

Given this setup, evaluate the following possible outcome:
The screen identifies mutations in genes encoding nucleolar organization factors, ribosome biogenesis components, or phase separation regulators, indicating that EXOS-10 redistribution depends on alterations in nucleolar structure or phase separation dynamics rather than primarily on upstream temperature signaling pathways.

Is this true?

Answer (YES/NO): NO